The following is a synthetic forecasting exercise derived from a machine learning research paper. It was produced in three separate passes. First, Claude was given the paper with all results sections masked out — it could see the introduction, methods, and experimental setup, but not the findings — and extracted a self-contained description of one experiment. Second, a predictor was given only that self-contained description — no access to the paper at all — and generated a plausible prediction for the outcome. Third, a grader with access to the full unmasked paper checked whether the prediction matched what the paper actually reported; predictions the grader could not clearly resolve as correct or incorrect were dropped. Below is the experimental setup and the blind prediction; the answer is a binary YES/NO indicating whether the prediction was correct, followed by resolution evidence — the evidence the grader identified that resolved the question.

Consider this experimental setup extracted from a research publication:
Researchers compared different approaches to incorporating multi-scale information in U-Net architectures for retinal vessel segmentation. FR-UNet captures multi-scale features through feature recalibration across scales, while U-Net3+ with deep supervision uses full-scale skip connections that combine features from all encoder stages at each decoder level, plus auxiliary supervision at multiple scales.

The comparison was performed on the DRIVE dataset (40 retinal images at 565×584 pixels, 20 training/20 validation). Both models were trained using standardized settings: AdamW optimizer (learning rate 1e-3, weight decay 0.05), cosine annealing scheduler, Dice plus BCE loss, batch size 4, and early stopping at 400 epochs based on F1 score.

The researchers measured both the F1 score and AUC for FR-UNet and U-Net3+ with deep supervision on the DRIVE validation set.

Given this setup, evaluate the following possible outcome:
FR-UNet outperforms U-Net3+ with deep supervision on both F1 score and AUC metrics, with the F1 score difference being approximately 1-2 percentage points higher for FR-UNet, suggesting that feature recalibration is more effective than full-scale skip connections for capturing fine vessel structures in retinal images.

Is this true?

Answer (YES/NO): NO